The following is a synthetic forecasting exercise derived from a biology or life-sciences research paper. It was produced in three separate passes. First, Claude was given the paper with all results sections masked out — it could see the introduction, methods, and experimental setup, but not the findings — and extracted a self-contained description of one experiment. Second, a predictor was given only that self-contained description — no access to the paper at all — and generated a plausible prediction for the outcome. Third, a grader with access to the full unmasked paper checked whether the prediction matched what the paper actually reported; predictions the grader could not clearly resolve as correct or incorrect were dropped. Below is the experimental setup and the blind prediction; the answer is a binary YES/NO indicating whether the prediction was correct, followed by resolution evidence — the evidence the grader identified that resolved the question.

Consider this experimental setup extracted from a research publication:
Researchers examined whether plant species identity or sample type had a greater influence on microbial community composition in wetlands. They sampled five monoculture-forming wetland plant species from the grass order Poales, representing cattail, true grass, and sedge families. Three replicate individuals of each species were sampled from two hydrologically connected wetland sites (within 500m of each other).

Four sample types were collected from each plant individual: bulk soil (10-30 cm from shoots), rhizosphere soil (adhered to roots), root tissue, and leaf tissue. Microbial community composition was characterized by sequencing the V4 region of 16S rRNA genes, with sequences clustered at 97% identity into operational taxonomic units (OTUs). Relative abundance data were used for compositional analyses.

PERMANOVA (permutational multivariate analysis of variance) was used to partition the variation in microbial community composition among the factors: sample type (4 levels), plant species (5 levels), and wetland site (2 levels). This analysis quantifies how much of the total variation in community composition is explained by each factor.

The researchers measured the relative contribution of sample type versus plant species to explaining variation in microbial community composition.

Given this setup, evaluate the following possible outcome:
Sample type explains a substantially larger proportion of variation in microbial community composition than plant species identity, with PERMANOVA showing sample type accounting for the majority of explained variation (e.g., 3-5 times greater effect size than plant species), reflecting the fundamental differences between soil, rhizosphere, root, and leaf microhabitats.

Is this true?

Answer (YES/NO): NO